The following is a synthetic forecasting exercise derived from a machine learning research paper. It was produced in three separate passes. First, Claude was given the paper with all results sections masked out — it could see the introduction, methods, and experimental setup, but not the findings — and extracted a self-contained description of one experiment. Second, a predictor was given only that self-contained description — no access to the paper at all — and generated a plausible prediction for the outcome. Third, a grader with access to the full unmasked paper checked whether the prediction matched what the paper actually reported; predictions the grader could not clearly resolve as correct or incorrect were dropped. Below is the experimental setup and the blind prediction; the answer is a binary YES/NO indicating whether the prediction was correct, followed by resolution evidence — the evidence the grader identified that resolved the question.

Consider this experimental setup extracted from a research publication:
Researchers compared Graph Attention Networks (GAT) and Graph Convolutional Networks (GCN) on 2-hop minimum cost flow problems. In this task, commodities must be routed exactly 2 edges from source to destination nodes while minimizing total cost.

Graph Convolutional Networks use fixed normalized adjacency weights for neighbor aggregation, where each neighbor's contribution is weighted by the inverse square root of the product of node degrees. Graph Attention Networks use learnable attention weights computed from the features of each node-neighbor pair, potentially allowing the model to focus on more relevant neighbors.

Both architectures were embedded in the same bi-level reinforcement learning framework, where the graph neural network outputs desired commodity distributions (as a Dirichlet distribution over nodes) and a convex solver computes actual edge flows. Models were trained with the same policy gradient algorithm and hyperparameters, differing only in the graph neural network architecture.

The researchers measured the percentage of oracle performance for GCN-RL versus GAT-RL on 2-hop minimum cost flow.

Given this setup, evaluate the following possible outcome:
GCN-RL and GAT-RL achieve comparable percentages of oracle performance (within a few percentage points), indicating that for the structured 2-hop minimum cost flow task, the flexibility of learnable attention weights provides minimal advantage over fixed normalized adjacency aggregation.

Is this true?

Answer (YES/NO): NO